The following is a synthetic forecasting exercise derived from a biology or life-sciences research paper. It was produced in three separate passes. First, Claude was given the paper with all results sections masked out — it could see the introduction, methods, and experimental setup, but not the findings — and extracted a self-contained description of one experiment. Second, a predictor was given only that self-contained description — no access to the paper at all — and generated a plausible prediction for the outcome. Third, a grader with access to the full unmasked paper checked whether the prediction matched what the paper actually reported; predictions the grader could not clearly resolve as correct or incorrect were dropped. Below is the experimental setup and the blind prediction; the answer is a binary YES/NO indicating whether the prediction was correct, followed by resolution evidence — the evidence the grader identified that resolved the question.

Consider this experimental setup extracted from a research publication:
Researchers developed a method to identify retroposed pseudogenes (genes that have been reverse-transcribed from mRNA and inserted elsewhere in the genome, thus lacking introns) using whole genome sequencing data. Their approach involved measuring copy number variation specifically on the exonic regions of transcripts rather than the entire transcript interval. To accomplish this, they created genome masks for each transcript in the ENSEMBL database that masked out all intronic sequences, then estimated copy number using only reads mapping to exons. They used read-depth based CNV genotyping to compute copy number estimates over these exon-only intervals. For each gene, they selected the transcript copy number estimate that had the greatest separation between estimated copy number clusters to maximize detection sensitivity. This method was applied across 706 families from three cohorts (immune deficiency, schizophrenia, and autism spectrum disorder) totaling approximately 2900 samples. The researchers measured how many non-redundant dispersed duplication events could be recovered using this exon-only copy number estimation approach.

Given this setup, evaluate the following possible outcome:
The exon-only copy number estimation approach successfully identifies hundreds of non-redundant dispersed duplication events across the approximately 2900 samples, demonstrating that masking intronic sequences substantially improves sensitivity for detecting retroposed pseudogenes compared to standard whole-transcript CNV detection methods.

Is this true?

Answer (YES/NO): NO